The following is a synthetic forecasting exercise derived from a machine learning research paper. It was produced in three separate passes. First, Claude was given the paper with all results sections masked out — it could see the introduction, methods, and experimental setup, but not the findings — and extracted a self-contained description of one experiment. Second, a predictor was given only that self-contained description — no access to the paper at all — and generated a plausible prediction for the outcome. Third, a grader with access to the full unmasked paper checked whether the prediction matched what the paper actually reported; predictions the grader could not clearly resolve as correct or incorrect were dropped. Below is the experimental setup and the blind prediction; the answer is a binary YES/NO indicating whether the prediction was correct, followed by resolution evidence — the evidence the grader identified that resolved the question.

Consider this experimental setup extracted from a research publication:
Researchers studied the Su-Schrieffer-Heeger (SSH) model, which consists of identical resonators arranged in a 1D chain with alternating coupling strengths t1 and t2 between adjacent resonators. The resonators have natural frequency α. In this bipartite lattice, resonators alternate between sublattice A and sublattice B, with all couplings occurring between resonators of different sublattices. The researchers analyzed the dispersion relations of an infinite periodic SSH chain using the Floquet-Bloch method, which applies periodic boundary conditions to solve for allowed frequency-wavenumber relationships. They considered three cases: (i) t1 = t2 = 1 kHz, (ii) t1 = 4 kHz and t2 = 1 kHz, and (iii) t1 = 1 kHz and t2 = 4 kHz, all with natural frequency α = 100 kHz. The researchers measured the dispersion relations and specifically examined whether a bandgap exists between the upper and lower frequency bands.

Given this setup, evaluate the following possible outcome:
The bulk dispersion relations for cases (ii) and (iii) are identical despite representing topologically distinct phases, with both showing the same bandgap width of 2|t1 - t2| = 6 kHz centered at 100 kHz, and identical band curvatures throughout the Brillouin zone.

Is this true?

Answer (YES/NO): YES